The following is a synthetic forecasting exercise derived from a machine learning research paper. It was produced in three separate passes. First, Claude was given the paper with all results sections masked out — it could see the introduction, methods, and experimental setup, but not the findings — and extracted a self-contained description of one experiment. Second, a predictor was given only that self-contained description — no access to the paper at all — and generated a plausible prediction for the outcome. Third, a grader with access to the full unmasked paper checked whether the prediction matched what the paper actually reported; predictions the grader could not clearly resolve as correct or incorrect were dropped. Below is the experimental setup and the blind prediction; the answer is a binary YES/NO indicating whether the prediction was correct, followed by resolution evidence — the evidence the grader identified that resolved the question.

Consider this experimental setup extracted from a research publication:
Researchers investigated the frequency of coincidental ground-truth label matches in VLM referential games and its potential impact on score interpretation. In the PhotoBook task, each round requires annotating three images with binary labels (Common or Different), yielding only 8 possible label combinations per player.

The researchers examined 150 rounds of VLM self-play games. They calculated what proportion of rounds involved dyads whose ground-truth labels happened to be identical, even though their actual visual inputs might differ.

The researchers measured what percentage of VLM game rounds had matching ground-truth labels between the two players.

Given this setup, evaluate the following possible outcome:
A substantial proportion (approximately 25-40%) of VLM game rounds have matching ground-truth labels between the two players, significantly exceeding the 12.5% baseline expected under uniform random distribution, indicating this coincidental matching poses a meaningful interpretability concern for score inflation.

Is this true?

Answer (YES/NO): YES